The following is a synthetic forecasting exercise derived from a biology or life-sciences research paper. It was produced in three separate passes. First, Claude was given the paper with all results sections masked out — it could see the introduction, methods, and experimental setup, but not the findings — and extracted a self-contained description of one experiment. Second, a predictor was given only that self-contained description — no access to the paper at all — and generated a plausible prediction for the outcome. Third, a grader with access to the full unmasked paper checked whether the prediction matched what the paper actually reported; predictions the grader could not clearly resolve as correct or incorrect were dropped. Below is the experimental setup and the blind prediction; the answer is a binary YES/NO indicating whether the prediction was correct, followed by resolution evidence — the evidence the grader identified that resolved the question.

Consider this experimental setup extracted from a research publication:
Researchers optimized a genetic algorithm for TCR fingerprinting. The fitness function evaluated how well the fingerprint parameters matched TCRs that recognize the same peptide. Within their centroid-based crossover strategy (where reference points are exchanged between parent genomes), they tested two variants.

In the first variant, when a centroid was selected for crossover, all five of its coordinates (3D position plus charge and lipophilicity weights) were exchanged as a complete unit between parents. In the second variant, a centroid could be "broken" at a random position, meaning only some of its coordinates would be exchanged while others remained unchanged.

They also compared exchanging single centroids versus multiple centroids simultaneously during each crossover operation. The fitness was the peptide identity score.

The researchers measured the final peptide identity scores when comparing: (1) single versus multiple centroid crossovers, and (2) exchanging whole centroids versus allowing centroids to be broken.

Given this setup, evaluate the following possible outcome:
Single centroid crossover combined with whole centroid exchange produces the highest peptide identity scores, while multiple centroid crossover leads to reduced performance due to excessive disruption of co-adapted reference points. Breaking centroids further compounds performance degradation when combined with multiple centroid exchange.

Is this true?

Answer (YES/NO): NO